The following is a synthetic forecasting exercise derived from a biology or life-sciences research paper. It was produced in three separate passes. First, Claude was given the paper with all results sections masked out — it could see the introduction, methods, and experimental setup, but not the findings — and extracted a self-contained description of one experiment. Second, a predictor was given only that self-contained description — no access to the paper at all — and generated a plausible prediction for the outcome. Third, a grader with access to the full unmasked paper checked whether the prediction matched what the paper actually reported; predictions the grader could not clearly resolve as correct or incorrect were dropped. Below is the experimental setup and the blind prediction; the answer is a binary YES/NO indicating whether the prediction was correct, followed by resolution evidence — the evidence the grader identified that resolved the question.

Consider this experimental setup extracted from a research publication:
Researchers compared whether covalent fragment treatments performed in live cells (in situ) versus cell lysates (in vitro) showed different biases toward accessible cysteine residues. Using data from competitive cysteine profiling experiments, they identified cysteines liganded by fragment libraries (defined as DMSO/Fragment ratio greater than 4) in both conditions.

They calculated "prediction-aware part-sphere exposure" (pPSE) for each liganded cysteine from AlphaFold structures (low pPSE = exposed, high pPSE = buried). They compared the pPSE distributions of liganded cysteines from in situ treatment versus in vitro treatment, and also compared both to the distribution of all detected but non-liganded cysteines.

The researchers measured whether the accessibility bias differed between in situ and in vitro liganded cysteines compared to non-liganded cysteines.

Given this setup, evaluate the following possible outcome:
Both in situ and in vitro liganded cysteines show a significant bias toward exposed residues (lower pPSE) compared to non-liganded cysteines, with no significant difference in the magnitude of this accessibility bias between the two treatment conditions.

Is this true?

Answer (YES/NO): NO